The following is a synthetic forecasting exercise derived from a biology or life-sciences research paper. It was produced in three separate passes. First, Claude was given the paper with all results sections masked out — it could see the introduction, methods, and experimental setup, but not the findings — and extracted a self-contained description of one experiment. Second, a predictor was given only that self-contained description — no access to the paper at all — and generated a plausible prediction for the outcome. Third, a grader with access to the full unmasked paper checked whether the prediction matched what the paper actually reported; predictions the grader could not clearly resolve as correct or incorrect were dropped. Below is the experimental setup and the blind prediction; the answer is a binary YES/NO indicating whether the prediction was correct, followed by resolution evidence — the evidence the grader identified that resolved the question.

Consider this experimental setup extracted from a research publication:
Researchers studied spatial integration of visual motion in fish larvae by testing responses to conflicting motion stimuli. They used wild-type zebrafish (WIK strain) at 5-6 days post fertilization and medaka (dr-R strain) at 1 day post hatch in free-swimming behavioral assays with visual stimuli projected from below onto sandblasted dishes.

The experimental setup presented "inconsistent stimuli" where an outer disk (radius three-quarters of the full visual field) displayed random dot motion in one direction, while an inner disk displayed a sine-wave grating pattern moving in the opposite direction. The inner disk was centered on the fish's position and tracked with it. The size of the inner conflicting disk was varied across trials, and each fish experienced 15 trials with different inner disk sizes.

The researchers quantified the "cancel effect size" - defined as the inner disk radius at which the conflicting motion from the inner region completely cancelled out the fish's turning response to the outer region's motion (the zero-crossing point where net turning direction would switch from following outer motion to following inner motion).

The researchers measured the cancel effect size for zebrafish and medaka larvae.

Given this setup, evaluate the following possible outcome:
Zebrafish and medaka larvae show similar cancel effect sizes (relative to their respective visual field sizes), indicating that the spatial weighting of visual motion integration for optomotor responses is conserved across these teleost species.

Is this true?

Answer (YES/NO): NO